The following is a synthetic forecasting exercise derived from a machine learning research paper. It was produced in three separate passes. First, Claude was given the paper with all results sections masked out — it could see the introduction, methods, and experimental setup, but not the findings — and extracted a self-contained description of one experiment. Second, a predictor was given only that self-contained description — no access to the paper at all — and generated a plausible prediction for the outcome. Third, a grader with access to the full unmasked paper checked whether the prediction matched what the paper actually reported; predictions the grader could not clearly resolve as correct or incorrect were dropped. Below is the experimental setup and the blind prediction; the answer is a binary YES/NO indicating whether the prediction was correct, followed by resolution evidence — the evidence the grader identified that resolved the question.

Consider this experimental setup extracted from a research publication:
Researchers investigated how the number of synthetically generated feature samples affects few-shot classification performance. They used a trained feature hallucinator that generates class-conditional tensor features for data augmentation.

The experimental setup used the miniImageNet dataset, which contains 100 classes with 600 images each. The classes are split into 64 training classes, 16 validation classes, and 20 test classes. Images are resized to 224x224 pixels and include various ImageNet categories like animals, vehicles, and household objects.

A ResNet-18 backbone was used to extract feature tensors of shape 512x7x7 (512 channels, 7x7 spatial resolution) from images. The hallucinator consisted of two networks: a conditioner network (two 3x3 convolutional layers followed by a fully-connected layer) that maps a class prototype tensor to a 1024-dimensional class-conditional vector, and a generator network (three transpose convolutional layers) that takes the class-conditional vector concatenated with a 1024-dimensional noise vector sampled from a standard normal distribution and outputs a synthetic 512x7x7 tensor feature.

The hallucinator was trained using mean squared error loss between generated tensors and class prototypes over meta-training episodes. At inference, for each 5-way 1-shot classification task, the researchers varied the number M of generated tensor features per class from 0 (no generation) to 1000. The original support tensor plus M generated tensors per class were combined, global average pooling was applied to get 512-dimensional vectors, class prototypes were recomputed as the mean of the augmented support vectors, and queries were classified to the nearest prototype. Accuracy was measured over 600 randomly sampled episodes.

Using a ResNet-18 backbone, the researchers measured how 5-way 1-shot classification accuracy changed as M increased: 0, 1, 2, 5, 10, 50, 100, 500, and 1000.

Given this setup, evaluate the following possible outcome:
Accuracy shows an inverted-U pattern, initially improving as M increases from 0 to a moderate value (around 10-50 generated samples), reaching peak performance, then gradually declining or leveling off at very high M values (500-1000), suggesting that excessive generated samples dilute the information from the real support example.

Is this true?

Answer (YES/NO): NO